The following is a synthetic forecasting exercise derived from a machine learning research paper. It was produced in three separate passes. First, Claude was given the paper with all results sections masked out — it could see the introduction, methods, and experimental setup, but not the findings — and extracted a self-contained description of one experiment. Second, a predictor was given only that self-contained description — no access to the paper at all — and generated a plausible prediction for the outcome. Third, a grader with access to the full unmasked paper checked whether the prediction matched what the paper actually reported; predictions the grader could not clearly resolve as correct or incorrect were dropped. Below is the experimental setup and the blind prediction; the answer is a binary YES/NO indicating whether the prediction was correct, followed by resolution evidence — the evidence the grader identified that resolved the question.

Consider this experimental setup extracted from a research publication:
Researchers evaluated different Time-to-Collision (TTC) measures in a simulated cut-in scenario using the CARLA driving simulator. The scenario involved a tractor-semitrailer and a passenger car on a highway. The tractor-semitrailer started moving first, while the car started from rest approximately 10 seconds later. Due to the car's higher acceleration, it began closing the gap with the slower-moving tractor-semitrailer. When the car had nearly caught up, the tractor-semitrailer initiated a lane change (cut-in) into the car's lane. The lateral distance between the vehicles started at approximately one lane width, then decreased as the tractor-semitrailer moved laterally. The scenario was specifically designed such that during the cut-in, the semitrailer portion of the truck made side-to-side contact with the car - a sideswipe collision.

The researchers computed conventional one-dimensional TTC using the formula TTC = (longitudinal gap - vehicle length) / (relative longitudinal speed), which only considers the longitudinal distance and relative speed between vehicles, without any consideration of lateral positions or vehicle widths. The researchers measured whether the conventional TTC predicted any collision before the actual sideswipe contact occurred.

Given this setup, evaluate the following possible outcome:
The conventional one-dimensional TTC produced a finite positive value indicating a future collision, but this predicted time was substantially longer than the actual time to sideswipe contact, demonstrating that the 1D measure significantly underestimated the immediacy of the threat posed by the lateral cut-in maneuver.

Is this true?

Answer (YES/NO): NO